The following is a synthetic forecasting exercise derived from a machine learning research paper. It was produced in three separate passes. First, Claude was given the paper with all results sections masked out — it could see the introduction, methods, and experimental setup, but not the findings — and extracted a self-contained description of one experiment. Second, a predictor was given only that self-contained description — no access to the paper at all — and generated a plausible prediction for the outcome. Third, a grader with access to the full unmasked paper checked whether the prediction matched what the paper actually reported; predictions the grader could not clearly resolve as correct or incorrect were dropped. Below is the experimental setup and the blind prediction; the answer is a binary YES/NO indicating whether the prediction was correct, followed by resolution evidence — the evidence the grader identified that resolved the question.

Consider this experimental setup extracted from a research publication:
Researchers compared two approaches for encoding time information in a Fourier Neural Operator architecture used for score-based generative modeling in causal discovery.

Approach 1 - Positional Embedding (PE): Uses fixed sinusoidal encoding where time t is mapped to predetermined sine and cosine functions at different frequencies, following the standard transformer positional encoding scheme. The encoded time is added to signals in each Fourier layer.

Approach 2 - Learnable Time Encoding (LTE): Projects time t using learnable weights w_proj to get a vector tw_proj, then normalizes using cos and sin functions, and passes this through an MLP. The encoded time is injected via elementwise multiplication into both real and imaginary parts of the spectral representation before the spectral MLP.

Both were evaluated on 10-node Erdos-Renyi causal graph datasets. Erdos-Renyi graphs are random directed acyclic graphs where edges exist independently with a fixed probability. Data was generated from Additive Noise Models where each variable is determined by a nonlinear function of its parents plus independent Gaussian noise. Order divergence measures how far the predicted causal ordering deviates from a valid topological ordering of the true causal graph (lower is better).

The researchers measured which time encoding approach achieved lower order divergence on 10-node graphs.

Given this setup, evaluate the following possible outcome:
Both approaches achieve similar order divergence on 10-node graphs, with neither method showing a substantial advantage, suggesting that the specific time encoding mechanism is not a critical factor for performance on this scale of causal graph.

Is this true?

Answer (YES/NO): YES